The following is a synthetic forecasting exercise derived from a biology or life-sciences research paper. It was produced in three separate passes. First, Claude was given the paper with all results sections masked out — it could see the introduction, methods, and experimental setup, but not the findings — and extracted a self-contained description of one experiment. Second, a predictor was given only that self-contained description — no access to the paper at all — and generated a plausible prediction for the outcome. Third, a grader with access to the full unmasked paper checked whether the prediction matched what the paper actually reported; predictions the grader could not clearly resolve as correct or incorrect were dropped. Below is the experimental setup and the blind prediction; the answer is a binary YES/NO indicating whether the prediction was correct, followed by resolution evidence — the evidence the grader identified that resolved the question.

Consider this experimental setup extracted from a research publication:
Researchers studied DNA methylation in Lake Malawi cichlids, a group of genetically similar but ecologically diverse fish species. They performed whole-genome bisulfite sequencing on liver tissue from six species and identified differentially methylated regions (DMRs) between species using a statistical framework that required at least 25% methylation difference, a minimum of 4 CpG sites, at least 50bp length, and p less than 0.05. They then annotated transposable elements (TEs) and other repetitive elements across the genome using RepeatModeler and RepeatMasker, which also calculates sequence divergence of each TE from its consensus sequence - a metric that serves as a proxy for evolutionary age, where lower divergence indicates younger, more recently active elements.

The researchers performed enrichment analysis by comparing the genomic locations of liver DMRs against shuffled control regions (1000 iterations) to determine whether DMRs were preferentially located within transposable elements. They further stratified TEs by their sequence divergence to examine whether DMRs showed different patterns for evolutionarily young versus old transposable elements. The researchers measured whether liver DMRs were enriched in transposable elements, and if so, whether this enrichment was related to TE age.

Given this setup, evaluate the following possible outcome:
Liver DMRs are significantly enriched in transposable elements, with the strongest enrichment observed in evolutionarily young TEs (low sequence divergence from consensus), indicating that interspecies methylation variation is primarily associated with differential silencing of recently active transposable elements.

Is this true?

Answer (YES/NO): YES